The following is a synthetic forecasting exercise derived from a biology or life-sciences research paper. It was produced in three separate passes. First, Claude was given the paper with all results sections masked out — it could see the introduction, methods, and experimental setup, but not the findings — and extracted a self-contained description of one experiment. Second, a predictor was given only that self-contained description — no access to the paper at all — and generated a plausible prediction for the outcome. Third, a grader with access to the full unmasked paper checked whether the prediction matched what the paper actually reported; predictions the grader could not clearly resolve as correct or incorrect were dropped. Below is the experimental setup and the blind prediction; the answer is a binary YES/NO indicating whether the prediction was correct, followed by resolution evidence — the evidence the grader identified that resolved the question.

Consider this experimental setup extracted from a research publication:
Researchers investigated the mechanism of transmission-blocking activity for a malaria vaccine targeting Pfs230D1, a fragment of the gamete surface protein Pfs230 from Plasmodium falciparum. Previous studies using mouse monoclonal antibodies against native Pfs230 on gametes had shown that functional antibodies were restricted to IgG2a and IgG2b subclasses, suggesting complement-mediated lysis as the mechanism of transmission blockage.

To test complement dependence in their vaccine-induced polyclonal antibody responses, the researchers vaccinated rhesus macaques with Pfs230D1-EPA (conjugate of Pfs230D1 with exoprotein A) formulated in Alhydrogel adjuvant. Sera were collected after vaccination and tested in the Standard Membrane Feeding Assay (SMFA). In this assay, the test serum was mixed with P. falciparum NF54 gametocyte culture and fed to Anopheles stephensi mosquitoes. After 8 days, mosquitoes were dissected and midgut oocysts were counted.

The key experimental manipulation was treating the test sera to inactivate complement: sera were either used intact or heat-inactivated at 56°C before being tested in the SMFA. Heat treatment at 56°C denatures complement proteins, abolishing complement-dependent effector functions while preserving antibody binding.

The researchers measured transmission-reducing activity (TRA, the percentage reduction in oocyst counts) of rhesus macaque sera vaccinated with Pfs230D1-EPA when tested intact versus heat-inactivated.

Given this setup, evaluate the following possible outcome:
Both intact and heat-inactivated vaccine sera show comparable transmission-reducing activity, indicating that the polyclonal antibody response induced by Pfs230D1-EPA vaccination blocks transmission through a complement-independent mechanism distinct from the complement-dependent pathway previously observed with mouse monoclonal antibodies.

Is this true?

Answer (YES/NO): NO